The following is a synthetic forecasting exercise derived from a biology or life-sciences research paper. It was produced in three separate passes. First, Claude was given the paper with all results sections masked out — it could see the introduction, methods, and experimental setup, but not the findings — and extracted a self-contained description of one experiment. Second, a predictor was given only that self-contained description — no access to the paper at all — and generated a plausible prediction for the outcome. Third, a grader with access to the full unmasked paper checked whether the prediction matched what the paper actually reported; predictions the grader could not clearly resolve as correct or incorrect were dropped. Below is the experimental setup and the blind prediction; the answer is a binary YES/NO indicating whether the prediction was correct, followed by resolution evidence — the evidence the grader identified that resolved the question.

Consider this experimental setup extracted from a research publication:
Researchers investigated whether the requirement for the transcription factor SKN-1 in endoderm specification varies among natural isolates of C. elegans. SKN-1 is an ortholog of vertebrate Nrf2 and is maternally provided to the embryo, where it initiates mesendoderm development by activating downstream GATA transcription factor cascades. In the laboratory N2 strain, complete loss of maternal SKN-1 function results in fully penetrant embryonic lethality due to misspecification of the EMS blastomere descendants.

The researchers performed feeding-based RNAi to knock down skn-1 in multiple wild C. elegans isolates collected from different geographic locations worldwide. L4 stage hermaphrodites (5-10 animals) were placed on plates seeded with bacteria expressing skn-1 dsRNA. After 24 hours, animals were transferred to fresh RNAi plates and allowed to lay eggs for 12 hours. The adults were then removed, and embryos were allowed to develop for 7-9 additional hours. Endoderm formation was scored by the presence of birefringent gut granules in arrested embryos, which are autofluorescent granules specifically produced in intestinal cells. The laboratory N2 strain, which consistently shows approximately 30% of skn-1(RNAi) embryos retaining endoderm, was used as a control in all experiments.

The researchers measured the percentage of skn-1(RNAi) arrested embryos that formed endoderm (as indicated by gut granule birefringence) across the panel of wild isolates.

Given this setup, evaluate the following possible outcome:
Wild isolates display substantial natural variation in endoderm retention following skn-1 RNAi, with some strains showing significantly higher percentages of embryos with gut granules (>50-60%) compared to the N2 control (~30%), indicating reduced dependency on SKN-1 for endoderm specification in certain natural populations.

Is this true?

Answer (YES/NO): YES